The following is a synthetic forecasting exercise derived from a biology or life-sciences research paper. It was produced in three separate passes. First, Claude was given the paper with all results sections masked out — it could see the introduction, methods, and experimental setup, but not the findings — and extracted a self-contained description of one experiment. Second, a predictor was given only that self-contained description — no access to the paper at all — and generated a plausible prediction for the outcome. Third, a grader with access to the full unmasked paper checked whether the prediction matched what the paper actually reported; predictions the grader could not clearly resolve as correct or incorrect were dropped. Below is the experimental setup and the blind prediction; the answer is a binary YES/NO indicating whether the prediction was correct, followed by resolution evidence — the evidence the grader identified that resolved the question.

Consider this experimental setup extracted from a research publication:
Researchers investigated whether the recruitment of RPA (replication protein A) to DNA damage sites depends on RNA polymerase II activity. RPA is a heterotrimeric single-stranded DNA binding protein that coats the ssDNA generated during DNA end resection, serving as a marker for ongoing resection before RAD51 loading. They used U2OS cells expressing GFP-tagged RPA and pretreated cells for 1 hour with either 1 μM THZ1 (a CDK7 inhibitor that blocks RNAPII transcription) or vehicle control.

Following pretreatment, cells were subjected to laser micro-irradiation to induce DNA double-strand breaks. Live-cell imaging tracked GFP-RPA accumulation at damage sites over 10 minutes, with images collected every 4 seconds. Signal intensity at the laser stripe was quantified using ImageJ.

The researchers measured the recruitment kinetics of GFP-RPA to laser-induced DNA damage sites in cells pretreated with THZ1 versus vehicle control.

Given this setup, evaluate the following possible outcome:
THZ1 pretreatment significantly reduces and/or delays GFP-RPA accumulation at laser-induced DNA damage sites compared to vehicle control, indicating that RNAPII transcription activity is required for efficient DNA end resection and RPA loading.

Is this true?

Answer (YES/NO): YES